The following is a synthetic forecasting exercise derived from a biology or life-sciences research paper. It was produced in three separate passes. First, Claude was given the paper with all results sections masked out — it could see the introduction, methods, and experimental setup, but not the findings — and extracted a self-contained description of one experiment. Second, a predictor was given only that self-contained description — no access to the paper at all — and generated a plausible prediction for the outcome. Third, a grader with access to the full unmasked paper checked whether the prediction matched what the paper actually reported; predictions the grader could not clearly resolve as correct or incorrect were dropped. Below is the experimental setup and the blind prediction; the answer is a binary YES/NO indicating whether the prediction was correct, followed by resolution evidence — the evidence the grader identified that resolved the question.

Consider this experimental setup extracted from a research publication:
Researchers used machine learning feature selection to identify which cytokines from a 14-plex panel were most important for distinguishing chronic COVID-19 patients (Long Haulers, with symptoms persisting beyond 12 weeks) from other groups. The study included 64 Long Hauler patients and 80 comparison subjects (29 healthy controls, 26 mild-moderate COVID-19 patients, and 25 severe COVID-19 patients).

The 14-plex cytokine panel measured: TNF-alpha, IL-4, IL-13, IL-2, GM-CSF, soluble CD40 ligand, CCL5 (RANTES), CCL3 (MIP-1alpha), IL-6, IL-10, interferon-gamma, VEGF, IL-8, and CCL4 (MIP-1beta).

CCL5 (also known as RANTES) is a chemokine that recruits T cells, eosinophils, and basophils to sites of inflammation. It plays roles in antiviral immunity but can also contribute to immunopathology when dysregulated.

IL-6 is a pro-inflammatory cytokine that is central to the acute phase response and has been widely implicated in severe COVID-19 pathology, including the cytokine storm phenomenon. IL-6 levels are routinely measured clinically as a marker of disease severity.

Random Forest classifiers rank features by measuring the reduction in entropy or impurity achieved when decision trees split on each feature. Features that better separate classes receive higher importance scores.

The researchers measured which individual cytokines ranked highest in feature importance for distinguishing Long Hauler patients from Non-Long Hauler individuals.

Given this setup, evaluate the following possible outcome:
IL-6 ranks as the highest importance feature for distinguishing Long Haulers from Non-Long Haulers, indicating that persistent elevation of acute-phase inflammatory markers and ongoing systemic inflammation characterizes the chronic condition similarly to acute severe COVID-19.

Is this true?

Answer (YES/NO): NO